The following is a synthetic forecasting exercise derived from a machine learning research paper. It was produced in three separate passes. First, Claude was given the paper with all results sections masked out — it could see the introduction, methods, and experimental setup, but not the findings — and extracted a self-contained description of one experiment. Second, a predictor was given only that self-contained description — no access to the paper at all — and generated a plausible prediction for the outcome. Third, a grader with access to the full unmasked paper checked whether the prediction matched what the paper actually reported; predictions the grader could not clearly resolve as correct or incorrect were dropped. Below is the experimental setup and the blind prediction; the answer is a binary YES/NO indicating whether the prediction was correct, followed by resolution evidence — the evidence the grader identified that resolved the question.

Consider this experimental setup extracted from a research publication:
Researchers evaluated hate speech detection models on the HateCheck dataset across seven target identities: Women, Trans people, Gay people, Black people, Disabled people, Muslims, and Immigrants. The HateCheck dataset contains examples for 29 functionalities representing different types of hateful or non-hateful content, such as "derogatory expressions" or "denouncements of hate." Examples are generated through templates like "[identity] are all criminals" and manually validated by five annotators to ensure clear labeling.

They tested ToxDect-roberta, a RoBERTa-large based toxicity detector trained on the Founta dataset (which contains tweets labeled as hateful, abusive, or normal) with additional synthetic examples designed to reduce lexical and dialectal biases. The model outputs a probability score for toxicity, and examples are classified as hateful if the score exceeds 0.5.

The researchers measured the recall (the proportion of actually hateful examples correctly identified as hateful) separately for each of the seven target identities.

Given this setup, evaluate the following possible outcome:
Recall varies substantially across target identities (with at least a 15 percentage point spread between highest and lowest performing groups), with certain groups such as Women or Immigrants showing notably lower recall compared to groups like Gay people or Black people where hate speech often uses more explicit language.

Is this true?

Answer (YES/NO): YES